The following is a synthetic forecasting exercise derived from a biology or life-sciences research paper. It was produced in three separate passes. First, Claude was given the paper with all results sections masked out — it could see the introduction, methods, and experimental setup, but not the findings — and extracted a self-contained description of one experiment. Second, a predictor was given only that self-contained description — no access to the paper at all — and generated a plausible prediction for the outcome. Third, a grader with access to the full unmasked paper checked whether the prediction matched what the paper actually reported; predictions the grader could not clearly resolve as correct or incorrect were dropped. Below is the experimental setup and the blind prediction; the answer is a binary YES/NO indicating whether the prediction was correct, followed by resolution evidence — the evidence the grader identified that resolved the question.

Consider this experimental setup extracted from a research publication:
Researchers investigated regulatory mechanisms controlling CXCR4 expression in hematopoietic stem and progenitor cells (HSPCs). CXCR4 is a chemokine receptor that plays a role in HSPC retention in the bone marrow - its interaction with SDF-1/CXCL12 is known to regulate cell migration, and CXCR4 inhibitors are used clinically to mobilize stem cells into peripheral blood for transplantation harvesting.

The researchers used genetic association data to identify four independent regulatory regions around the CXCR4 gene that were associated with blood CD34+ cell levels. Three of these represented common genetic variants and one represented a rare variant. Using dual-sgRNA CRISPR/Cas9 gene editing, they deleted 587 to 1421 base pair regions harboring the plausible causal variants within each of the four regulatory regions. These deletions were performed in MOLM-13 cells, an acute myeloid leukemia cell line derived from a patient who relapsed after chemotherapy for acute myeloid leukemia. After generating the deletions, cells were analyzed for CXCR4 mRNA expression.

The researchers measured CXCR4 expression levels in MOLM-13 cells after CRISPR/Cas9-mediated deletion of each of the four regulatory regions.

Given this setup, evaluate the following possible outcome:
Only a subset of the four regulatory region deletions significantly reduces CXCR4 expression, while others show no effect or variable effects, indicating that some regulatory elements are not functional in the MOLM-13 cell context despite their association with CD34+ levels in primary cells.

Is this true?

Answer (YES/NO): NO